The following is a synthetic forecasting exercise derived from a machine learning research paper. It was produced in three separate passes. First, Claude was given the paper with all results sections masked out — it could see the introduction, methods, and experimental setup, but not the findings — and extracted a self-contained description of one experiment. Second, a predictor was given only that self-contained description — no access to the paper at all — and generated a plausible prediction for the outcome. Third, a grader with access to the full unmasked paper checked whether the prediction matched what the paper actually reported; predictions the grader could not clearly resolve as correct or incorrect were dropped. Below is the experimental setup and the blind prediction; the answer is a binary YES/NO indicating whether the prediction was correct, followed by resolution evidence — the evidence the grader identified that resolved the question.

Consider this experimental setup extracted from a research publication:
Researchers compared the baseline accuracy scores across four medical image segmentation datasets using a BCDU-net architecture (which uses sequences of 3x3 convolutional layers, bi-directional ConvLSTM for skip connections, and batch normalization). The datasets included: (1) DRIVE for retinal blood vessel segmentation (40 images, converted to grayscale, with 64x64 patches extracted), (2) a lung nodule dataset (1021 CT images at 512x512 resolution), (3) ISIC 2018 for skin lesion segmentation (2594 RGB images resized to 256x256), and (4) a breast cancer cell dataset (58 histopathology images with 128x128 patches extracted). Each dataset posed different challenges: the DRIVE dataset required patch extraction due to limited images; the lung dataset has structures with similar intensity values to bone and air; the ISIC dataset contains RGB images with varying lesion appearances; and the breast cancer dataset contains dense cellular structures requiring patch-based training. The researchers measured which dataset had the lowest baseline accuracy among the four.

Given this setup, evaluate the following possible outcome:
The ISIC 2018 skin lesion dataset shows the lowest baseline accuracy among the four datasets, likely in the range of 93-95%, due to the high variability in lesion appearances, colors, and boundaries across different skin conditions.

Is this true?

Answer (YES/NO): YES